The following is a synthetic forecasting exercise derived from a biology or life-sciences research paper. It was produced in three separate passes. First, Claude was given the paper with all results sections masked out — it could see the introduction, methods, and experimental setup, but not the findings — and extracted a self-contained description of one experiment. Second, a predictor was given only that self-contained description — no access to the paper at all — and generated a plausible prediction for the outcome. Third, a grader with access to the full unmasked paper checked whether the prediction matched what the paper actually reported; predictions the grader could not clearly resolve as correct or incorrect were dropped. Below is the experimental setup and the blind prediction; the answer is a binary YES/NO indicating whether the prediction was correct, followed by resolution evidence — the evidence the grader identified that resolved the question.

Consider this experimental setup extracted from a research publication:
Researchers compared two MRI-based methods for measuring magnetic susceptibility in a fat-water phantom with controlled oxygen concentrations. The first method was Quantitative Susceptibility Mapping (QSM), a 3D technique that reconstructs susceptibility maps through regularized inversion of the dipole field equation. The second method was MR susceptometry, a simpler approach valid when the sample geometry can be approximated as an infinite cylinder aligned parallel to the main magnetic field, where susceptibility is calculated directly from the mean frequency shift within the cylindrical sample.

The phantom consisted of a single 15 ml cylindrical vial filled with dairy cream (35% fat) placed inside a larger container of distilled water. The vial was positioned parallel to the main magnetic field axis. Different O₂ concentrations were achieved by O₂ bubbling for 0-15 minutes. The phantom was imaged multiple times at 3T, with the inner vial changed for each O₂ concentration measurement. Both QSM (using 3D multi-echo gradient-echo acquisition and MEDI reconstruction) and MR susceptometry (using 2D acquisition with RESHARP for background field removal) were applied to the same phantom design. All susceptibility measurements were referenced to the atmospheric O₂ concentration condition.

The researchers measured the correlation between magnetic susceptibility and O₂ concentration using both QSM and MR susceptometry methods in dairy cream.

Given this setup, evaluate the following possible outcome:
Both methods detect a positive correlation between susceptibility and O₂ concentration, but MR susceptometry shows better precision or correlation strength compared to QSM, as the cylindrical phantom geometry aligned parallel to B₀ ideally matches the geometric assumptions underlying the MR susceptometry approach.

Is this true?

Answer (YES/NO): NO